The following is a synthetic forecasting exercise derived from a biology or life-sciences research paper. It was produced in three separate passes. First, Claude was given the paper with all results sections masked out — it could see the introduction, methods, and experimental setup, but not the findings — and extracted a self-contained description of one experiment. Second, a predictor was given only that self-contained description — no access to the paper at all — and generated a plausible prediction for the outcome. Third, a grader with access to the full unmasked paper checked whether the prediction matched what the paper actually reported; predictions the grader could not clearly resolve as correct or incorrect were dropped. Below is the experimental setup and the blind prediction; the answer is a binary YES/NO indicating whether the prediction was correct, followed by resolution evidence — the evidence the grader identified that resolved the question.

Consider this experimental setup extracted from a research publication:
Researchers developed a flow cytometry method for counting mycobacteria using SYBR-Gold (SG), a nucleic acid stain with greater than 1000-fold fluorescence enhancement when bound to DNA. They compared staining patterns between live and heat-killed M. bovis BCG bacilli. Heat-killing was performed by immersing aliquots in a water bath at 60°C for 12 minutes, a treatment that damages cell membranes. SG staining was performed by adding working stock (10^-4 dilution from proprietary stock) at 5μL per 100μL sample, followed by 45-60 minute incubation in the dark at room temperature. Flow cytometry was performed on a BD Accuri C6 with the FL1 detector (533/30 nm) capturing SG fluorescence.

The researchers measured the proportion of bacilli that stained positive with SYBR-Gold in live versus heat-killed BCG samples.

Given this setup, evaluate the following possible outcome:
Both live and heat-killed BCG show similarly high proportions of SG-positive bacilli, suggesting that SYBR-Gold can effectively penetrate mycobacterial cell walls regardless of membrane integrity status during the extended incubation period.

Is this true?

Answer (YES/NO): NO